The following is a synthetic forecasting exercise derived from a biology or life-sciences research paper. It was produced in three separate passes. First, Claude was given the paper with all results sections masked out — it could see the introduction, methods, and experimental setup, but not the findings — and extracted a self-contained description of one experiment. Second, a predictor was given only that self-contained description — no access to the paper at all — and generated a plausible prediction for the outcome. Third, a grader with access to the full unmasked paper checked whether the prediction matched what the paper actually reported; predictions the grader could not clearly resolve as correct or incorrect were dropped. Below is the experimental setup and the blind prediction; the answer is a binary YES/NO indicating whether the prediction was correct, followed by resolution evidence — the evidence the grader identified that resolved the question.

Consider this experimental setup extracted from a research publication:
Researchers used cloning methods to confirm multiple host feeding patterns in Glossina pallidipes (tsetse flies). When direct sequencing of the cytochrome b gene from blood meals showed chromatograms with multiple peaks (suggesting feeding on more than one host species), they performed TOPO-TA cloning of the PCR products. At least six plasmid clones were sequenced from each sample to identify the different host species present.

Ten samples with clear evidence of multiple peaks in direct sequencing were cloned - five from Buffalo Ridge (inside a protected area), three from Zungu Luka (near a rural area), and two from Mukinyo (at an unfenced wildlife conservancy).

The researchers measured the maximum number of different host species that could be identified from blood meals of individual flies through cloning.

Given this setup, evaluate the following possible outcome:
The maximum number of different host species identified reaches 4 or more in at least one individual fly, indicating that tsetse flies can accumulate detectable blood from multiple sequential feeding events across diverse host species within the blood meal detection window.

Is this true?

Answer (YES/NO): YES